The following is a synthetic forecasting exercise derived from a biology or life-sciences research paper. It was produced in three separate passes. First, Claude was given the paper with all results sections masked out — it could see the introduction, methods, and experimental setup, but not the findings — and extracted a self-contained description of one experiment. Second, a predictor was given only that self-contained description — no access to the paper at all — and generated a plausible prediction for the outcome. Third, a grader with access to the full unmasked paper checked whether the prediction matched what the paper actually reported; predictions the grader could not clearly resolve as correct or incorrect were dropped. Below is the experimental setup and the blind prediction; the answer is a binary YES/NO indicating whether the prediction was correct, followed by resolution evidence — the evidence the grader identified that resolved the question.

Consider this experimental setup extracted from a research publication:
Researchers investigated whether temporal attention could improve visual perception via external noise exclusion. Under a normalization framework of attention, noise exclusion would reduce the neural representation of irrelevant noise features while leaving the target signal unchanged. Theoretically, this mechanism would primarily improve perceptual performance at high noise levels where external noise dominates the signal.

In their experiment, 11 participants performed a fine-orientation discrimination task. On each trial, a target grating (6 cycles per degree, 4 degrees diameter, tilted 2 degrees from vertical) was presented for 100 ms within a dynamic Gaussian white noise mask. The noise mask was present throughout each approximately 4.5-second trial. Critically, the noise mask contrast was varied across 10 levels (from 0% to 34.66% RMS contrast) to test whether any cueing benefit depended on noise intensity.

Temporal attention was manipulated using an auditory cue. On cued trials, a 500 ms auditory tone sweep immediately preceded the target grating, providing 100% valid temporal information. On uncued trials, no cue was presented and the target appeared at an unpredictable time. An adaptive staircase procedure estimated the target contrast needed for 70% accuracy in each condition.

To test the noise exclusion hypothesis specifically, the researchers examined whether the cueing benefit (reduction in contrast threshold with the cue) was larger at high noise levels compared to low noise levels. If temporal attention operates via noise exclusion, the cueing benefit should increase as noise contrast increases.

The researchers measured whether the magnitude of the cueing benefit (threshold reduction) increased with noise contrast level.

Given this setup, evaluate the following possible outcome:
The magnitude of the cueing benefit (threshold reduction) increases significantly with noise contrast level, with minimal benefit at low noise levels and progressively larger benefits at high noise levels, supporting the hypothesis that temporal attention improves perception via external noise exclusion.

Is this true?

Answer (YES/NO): NO